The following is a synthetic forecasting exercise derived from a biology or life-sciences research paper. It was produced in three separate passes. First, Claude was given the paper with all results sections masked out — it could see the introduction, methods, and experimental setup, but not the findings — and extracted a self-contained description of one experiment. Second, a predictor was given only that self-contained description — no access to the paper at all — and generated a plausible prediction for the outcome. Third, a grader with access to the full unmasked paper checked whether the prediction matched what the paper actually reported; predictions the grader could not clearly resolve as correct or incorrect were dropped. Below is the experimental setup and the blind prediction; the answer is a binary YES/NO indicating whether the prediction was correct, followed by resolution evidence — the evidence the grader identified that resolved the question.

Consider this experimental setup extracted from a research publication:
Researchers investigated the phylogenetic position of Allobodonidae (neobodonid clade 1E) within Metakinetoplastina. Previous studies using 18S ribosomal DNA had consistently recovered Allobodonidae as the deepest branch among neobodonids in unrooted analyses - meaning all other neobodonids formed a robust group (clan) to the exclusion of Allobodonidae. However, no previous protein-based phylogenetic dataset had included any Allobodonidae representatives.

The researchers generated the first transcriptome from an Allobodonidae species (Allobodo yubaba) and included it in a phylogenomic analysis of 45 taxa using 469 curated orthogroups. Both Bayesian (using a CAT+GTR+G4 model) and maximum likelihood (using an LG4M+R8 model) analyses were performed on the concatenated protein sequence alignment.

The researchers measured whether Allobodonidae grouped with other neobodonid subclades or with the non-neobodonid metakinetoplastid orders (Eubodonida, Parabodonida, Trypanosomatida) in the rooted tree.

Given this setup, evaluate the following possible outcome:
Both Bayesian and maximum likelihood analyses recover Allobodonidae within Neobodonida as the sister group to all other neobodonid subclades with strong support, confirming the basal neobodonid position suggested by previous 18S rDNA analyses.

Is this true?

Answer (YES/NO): NO